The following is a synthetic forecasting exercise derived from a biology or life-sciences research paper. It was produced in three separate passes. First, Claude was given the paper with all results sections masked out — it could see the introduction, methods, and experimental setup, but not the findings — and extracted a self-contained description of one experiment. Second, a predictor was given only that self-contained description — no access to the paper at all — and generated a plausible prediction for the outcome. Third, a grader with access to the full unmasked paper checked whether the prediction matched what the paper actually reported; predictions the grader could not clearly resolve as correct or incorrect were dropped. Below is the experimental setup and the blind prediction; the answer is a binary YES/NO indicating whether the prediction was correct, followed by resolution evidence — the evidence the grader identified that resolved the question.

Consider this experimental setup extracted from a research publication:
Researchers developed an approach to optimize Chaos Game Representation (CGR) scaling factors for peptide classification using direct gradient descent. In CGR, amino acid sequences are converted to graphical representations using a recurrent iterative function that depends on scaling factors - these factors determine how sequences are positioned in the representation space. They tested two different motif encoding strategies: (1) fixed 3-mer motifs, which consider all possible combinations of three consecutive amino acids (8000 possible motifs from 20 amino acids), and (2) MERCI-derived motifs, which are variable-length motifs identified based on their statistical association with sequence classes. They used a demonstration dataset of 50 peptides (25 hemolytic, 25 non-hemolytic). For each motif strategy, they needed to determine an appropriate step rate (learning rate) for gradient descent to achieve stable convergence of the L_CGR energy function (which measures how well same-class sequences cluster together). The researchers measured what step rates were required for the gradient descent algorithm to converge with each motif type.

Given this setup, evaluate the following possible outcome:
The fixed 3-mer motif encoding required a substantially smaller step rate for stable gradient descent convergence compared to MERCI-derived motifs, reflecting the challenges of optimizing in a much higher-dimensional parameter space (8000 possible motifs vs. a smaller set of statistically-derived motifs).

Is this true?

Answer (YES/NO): YES